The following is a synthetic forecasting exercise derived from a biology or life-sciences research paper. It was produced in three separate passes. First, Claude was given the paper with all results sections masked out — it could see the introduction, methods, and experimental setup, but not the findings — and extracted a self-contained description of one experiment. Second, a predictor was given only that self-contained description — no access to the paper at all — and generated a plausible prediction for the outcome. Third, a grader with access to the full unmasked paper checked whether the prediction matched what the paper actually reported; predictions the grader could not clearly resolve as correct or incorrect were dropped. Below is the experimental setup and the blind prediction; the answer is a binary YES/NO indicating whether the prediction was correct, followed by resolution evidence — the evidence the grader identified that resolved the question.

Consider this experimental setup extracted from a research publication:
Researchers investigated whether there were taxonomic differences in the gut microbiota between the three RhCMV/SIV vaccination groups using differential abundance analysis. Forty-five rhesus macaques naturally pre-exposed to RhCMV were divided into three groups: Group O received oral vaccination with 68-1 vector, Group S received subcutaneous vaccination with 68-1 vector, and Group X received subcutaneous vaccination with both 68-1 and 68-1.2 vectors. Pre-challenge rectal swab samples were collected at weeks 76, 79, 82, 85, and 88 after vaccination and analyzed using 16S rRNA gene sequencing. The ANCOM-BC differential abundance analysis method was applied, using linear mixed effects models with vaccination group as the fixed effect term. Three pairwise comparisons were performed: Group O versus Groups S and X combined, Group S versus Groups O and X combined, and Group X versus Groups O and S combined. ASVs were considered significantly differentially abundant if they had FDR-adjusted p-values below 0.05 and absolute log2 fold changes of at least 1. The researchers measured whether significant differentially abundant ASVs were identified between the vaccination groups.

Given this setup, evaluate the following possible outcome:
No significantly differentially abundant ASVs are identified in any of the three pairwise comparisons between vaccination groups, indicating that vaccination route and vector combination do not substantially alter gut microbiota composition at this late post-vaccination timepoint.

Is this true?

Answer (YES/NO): NO